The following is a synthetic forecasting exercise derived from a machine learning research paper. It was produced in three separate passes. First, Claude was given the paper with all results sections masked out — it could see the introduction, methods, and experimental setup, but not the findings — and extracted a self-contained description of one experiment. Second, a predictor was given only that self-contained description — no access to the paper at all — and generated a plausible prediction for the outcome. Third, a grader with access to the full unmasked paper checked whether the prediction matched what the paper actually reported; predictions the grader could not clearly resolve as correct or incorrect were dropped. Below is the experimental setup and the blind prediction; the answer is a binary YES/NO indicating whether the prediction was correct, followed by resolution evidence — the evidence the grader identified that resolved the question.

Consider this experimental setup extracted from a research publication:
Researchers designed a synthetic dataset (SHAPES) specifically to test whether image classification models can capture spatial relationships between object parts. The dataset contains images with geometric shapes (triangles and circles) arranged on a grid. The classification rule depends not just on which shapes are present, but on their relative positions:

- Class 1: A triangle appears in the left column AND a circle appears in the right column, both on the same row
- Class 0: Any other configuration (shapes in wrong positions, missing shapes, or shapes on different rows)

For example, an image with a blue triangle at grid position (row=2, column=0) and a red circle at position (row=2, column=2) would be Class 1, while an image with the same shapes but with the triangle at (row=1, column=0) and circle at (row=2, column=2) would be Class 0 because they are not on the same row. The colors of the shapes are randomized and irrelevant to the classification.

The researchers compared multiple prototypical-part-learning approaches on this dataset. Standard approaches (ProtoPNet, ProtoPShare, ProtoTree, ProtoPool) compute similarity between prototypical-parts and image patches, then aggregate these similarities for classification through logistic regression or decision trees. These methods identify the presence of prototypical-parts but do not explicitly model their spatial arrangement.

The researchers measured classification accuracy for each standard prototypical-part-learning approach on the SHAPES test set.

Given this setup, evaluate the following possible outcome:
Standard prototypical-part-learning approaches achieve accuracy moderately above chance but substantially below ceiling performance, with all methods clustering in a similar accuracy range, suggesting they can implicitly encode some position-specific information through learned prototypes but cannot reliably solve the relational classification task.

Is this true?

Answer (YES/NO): NO